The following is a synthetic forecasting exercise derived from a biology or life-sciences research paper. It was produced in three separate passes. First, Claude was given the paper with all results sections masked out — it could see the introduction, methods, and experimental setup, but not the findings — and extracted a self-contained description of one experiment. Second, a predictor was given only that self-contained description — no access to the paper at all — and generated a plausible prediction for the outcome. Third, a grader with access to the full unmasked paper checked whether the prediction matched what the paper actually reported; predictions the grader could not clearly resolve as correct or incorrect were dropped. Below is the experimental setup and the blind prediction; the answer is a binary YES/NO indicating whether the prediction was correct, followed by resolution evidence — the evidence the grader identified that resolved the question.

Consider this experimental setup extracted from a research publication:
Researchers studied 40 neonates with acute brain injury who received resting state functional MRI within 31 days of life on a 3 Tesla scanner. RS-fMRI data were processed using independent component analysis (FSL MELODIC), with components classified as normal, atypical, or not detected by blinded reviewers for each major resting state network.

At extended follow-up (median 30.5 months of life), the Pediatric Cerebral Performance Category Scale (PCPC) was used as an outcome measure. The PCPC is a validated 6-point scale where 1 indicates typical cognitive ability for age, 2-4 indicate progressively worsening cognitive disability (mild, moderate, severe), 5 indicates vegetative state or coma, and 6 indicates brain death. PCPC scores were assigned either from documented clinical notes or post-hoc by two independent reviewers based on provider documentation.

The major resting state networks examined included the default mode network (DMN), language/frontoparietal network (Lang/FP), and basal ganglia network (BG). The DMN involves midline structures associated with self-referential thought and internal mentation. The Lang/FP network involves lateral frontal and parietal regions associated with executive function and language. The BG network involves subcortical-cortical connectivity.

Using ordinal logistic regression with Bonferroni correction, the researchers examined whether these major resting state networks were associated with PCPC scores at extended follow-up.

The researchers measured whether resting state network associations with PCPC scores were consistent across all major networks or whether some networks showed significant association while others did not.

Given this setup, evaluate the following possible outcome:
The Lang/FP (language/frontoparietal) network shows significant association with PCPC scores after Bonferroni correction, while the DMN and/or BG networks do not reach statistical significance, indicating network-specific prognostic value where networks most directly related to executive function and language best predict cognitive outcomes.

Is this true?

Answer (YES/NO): NO